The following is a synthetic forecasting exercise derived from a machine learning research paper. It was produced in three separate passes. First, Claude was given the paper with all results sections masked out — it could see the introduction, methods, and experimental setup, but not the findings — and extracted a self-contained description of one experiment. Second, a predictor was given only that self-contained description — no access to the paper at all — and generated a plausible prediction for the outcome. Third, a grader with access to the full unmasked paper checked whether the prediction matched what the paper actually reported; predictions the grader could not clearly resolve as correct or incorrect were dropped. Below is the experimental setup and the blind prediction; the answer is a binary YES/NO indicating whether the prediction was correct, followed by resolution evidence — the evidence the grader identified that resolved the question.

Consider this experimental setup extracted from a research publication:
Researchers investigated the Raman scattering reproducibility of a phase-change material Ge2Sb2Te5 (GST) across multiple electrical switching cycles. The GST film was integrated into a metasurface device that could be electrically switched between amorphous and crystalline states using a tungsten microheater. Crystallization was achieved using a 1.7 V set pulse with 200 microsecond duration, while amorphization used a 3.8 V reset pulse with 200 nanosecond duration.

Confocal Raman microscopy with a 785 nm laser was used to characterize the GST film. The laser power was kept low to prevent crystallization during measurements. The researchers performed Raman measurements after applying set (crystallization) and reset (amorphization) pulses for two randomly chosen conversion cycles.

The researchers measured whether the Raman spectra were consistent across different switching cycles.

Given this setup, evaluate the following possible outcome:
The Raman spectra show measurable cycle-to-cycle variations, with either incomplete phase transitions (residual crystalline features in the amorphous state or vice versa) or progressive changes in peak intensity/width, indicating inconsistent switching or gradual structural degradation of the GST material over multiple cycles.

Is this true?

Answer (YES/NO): NO